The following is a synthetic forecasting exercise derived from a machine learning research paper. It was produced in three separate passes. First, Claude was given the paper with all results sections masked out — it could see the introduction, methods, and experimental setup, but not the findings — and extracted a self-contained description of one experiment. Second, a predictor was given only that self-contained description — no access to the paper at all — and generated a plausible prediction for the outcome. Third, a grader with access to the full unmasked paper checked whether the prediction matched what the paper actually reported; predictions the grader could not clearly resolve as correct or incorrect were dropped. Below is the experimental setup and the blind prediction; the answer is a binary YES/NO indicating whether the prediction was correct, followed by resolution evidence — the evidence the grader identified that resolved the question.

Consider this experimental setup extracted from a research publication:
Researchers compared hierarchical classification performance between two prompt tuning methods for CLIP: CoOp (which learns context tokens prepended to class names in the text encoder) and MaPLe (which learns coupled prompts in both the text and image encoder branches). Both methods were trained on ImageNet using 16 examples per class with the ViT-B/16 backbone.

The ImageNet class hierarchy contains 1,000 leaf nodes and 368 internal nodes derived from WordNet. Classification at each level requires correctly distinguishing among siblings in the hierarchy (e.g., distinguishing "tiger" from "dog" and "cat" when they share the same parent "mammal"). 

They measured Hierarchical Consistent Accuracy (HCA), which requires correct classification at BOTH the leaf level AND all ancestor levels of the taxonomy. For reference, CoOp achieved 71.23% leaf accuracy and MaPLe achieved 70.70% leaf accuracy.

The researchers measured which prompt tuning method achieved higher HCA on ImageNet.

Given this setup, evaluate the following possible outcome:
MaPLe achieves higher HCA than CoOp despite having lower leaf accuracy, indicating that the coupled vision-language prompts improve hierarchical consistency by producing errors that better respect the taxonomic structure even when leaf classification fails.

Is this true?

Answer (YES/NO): YES